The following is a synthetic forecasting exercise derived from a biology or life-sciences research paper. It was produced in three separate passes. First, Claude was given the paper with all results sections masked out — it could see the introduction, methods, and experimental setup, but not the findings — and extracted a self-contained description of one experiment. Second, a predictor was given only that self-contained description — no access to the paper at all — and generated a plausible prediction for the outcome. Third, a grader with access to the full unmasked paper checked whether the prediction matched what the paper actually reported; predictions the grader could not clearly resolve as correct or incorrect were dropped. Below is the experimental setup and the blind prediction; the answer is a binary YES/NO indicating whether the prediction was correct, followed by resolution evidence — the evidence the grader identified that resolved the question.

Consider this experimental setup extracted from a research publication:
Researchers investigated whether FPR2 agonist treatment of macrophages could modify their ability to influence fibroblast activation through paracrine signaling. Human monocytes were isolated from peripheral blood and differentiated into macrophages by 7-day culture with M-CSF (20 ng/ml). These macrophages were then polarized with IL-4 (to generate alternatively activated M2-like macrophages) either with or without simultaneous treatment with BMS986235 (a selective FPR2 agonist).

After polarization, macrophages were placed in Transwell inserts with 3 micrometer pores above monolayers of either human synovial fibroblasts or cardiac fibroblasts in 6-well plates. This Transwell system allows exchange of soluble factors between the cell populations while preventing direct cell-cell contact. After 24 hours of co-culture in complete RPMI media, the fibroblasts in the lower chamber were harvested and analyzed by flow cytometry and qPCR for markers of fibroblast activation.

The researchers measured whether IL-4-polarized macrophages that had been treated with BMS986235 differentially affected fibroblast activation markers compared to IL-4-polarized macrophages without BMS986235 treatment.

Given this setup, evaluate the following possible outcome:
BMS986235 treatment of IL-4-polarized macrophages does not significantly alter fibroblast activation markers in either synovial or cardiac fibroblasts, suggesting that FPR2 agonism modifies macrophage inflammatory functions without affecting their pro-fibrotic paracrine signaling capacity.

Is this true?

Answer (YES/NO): NO